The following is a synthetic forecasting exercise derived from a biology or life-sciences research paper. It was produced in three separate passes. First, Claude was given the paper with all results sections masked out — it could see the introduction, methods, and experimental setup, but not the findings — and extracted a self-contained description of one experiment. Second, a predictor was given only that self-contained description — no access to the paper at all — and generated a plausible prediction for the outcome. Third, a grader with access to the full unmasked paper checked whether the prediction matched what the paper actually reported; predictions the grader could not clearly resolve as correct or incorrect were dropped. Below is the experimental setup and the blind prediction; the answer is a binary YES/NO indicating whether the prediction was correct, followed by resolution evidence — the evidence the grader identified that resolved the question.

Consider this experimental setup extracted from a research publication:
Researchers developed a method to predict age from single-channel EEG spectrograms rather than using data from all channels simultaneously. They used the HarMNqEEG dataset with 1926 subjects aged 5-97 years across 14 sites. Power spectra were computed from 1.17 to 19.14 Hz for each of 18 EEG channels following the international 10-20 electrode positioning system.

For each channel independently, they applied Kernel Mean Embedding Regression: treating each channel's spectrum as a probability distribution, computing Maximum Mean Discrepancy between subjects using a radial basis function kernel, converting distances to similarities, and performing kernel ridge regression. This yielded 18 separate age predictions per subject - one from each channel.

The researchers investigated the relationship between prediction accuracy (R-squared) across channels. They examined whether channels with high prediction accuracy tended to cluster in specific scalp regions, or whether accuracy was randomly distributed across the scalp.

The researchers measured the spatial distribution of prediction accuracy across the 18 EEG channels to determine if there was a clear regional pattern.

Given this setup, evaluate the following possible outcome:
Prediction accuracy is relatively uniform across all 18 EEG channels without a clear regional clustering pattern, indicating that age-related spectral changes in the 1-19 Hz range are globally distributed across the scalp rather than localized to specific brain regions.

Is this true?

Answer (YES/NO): NO